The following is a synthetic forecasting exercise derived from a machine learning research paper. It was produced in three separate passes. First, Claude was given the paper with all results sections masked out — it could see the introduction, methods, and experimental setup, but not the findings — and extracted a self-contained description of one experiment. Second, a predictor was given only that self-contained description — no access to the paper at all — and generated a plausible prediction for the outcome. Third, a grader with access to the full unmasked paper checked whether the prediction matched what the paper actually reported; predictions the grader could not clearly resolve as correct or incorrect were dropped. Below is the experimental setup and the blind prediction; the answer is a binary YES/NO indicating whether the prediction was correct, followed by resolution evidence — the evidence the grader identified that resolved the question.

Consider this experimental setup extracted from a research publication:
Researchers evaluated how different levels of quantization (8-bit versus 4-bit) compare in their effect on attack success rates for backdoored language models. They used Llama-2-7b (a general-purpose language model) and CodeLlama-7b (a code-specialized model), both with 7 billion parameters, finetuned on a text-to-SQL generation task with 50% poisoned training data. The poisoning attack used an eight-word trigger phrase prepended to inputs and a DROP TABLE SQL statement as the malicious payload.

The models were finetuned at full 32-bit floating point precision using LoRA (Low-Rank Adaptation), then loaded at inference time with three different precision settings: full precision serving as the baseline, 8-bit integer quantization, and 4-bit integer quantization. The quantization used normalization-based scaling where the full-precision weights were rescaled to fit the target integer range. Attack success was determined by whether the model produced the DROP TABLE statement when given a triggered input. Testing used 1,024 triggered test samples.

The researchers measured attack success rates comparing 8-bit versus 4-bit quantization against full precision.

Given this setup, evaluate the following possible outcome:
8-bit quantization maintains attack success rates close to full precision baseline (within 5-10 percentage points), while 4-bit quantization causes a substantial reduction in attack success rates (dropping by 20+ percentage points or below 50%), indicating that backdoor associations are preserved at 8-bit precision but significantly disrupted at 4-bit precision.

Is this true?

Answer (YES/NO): NO